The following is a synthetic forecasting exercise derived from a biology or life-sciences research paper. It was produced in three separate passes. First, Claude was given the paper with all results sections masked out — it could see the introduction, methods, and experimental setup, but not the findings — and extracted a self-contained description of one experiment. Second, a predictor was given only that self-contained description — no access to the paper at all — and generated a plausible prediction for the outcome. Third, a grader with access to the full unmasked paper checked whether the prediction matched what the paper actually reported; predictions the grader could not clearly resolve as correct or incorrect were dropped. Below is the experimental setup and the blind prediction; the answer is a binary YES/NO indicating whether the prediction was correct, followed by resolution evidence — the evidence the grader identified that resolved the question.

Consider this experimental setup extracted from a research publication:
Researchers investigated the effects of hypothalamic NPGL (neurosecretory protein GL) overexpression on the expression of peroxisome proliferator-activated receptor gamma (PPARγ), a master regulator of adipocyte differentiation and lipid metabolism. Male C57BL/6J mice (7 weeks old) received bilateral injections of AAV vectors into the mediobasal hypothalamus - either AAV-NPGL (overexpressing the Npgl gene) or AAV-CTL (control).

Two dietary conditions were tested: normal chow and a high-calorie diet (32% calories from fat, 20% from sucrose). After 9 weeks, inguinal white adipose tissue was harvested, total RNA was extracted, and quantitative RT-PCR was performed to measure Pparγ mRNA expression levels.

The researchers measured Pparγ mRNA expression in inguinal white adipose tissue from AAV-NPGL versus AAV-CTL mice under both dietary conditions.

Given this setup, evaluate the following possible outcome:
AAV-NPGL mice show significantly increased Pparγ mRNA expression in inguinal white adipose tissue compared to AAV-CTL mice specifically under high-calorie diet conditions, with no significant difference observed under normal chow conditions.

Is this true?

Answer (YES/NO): NO